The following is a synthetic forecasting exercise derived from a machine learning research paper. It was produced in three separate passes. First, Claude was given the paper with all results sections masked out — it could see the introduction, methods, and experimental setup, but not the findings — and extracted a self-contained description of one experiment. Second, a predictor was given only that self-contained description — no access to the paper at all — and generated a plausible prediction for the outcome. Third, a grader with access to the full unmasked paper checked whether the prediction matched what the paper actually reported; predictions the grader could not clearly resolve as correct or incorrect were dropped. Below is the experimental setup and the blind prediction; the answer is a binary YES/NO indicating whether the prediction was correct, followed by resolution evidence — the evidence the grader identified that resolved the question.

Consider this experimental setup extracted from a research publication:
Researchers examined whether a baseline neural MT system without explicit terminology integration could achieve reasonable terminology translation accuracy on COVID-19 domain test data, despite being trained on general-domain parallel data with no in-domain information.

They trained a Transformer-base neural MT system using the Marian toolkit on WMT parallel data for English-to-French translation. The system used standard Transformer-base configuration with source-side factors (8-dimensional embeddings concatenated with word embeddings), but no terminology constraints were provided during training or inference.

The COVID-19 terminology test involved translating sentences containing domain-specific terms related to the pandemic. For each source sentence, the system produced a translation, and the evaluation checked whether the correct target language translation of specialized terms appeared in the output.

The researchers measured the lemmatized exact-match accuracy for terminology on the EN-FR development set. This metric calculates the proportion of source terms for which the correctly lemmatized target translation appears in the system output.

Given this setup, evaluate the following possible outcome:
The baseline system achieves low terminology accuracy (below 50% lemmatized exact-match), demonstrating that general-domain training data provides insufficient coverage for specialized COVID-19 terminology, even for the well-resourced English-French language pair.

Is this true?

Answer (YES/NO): NO